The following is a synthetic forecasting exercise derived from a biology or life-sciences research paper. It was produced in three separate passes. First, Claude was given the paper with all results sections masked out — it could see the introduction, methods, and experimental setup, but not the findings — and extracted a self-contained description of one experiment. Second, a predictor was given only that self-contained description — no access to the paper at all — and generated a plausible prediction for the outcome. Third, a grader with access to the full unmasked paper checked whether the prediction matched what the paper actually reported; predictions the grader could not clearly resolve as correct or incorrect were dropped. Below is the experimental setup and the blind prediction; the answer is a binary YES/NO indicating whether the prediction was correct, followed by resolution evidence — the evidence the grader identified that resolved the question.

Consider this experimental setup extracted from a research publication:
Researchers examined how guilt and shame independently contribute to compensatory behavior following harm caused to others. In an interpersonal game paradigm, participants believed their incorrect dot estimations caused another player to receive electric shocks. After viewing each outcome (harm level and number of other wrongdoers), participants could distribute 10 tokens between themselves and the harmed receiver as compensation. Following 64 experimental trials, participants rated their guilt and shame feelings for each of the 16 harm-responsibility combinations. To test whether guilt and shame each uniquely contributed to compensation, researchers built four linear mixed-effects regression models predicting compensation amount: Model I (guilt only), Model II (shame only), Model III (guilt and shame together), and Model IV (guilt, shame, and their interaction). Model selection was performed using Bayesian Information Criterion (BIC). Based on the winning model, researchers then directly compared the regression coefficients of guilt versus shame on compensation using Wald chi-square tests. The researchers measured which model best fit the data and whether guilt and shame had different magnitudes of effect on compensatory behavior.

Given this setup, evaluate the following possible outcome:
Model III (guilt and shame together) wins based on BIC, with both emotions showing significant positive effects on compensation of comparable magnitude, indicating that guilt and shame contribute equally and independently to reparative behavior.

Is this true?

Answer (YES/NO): NO